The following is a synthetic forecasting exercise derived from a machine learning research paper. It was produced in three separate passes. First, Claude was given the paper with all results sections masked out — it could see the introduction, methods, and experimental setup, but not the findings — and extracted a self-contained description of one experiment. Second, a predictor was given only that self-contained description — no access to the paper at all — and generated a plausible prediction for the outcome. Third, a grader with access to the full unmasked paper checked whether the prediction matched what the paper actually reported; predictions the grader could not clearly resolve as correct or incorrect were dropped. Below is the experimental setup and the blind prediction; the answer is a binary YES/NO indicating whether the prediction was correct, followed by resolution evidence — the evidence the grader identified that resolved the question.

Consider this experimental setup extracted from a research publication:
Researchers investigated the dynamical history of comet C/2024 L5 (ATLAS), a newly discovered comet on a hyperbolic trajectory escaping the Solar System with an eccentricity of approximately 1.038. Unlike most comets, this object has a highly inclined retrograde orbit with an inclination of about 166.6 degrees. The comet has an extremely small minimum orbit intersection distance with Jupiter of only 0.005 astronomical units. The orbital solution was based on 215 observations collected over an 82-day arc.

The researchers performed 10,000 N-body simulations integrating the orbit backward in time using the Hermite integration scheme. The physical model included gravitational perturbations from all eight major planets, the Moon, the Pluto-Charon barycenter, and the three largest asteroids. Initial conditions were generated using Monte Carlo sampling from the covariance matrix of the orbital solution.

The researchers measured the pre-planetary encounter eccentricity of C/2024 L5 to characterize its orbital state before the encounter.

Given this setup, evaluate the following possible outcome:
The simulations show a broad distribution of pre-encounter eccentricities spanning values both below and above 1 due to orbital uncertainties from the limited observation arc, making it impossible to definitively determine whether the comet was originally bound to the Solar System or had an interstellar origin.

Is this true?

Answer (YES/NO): NO